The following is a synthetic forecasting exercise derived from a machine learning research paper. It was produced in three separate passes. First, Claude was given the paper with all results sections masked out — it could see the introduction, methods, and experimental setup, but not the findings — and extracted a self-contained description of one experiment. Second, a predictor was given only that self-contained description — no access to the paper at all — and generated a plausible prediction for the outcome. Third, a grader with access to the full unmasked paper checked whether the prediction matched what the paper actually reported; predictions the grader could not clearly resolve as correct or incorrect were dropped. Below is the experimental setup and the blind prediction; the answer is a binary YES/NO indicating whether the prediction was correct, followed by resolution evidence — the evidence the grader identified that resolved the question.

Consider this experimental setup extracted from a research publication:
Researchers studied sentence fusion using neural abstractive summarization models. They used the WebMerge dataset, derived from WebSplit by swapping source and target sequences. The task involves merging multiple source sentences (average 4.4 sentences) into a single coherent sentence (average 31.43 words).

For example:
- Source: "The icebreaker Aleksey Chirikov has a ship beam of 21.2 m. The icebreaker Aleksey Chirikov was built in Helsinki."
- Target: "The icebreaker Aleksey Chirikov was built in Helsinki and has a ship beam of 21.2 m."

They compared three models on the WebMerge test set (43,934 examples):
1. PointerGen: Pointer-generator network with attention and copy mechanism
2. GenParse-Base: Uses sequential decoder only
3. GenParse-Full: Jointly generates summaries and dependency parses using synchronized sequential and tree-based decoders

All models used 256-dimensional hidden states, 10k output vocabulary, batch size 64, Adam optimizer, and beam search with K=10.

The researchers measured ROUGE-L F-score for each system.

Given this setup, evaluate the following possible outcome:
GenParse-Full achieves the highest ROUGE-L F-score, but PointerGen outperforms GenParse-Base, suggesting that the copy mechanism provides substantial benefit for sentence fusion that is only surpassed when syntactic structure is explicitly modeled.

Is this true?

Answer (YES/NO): YES